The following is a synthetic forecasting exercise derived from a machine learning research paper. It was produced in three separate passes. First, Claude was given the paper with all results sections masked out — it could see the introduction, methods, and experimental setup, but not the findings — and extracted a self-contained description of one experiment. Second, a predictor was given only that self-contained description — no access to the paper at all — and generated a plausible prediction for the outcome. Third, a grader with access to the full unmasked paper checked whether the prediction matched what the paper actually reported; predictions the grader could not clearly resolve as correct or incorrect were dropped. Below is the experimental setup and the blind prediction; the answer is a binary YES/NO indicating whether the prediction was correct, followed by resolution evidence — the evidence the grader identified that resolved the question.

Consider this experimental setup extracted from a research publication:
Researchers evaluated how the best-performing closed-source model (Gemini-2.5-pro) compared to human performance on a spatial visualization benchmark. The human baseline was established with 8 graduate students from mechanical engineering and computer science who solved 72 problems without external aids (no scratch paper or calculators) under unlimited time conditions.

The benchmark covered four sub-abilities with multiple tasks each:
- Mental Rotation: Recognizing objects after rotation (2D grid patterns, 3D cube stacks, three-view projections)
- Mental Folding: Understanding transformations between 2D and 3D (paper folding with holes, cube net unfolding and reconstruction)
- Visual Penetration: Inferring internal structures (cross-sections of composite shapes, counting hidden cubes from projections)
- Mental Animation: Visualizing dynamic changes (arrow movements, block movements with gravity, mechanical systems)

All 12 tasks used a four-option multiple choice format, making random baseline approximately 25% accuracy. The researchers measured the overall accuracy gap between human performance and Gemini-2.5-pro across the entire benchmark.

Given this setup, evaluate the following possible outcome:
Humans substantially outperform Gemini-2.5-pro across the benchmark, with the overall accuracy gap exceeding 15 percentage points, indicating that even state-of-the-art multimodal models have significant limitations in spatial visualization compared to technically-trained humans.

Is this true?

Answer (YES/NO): YES